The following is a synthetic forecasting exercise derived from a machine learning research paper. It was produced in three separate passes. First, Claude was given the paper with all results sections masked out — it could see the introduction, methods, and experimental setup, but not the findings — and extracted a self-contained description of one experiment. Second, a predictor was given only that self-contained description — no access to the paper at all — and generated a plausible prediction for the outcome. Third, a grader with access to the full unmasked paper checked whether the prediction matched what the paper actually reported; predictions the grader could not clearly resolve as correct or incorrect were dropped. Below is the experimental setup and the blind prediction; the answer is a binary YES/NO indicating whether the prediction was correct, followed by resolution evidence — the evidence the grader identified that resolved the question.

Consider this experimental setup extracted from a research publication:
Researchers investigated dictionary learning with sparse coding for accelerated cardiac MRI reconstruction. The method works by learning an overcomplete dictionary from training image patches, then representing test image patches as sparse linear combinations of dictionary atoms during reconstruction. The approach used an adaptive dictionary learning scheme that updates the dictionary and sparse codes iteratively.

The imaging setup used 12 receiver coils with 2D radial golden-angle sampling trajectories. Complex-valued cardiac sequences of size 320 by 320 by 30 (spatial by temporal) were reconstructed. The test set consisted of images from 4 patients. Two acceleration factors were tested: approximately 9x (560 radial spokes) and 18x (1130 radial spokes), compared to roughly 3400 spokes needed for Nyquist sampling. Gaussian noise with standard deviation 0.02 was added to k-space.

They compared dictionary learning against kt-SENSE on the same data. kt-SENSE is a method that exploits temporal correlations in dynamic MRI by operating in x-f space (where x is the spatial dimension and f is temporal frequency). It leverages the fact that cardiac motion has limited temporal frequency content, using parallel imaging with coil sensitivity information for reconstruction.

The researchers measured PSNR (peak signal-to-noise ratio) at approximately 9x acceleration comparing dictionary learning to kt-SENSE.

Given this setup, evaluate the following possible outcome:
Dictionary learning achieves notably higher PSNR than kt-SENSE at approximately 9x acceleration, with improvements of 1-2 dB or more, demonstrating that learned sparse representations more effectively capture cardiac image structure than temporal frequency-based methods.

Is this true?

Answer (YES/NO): YES